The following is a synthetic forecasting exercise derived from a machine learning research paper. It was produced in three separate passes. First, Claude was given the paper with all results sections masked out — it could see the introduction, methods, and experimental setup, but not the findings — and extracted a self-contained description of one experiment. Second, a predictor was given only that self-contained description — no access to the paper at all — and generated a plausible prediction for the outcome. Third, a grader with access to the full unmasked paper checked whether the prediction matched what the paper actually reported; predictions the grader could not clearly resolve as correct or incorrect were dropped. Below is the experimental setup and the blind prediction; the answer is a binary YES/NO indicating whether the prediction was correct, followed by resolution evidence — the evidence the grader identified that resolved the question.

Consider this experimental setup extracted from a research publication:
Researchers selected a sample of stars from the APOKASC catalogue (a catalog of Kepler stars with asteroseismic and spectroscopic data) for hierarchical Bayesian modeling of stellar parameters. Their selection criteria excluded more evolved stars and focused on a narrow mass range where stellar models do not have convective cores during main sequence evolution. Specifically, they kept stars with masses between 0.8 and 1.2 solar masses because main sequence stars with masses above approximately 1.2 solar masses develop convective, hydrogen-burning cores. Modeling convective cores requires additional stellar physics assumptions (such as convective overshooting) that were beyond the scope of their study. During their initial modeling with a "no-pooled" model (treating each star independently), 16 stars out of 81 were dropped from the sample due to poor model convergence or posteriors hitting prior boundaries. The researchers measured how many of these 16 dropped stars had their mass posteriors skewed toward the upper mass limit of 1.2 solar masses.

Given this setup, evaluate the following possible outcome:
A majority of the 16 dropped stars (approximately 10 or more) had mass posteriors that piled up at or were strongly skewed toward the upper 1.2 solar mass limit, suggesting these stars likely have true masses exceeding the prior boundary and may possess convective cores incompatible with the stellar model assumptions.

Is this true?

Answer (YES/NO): NO